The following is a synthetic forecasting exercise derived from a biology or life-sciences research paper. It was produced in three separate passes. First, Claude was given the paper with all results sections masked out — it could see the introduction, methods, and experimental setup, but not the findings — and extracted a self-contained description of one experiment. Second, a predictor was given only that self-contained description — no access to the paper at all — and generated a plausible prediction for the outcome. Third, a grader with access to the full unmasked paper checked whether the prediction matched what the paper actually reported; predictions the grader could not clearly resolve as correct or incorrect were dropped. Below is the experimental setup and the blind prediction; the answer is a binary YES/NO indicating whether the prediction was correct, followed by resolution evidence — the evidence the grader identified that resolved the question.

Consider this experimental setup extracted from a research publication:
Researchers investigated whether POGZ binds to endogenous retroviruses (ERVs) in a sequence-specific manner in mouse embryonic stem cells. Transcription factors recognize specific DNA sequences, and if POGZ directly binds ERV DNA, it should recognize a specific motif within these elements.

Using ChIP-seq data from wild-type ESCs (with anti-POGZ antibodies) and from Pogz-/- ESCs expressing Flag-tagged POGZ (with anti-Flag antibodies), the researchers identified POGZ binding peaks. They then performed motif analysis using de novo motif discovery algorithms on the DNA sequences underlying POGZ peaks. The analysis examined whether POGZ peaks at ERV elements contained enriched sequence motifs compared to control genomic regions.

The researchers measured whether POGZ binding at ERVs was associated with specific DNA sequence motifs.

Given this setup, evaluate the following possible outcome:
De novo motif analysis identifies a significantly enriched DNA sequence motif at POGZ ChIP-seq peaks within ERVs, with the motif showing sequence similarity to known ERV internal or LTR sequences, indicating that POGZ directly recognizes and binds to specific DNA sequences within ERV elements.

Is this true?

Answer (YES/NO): NO